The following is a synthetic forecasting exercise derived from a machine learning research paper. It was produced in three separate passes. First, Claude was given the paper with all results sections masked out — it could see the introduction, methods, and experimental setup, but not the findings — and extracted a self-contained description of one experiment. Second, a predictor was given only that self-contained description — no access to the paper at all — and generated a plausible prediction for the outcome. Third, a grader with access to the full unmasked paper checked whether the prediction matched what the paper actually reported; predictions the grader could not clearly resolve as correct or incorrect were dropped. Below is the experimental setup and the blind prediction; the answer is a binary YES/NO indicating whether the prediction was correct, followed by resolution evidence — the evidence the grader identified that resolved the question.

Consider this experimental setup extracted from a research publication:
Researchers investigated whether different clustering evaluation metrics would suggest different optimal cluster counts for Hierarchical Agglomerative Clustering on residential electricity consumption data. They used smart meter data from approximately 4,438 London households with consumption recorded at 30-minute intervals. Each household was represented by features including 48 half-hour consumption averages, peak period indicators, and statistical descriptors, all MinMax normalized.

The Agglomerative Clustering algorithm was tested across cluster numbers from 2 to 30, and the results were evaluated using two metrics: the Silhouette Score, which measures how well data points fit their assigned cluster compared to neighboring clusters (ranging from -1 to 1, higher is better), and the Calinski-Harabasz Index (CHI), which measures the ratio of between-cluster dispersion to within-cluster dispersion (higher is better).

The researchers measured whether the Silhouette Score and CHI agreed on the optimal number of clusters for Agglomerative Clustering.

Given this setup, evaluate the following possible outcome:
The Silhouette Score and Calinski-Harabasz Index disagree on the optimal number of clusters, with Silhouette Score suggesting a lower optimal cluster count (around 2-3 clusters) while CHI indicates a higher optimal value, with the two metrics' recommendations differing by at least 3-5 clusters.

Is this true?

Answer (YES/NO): NO